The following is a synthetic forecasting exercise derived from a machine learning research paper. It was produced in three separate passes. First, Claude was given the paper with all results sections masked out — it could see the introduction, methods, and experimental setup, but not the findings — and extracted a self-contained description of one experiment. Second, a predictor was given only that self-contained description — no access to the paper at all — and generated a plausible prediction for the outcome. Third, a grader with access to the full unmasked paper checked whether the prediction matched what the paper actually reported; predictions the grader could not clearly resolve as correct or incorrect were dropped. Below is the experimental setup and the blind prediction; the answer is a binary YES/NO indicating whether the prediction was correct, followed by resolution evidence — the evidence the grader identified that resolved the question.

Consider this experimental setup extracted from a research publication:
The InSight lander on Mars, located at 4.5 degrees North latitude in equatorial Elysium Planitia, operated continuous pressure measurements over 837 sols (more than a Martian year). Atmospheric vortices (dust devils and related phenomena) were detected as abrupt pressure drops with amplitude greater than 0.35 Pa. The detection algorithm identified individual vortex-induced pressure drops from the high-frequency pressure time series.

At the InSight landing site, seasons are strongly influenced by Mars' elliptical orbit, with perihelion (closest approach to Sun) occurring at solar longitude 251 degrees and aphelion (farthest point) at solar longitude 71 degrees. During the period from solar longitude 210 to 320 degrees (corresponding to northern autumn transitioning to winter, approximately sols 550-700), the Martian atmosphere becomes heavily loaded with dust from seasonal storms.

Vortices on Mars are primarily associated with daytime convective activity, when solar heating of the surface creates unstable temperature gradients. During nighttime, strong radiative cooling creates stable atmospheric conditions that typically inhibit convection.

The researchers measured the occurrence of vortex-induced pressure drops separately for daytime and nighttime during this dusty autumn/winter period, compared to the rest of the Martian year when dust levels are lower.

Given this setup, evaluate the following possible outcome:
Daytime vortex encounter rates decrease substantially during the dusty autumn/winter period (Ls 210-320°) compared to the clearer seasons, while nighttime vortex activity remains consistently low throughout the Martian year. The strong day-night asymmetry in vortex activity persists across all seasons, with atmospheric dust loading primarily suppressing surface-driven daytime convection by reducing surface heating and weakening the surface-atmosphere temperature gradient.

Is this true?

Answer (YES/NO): NO